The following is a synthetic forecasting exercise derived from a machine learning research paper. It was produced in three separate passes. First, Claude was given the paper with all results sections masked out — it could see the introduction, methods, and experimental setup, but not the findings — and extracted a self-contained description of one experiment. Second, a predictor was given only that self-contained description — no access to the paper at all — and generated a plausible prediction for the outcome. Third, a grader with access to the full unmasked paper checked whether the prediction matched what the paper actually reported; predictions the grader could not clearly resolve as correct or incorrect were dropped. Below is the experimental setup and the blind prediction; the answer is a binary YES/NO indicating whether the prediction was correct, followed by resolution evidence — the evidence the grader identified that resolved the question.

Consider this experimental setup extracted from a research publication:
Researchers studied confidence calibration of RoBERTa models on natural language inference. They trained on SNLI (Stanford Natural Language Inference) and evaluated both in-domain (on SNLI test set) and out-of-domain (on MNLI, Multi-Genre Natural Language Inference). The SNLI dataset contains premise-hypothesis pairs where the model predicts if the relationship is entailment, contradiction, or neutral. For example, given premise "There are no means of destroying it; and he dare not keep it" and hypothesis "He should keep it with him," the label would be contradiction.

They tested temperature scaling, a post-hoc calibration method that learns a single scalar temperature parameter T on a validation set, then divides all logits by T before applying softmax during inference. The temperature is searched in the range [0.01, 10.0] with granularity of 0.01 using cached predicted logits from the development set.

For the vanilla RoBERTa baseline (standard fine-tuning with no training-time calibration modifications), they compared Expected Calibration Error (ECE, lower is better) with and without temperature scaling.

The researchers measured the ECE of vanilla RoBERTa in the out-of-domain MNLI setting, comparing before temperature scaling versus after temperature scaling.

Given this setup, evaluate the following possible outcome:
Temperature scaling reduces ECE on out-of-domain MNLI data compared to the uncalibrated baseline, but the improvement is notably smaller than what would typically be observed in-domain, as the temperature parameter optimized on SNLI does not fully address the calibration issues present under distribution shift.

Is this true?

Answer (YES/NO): NO